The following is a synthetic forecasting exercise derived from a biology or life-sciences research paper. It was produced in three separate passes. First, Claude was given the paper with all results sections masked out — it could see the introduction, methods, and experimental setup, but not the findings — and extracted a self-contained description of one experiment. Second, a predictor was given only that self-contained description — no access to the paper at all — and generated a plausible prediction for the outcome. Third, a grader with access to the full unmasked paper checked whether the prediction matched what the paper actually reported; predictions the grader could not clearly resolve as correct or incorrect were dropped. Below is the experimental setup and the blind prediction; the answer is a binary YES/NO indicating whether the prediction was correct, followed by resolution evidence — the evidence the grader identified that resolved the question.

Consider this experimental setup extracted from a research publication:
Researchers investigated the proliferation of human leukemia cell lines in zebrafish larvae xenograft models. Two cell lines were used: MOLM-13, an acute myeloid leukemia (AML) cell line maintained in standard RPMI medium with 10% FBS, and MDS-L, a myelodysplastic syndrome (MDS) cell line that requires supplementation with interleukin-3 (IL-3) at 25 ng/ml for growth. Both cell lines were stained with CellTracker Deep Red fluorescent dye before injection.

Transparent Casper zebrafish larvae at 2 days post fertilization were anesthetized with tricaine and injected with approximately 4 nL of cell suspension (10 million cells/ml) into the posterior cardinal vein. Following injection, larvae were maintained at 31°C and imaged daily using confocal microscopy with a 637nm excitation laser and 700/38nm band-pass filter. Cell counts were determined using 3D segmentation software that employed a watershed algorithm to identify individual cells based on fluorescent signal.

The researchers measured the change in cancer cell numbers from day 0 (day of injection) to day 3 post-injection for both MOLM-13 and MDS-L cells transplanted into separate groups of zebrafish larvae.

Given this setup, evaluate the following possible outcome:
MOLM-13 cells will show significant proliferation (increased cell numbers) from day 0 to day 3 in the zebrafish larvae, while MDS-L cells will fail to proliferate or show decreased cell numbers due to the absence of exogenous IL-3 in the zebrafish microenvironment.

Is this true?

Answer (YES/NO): NO